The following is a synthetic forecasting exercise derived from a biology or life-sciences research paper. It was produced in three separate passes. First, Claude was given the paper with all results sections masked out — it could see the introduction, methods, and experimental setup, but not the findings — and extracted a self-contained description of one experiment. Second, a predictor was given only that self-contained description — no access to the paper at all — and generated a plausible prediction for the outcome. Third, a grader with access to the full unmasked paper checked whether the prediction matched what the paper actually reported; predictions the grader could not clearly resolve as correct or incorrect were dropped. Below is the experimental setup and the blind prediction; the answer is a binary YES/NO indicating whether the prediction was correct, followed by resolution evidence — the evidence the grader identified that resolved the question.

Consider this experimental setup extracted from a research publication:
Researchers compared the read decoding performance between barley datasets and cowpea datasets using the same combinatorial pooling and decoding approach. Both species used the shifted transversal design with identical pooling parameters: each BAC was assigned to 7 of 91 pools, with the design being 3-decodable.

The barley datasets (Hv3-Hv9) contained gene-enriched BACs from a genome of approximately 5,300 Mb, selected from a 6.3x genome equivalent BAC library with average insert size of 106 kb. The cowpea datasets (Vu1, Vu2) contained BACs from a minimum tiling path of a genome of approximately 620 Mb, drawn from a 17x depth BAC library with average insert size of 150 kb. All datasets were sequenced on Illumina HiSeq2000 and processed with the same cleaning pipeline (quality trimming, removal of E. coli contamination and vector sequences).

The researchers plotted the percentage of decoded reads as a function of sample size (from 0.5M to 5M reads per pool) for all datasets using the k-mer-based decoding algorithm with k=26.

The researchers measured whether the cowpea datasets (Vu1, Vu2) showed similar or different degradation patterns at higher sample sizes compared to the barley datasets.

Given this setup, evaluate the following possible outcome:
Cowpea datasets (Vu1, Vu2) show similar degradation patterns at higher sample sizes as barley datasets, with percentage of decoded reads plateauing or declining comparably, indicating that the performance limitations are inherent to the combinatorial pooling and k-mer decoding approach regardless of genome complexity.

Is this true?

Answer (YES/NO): NO